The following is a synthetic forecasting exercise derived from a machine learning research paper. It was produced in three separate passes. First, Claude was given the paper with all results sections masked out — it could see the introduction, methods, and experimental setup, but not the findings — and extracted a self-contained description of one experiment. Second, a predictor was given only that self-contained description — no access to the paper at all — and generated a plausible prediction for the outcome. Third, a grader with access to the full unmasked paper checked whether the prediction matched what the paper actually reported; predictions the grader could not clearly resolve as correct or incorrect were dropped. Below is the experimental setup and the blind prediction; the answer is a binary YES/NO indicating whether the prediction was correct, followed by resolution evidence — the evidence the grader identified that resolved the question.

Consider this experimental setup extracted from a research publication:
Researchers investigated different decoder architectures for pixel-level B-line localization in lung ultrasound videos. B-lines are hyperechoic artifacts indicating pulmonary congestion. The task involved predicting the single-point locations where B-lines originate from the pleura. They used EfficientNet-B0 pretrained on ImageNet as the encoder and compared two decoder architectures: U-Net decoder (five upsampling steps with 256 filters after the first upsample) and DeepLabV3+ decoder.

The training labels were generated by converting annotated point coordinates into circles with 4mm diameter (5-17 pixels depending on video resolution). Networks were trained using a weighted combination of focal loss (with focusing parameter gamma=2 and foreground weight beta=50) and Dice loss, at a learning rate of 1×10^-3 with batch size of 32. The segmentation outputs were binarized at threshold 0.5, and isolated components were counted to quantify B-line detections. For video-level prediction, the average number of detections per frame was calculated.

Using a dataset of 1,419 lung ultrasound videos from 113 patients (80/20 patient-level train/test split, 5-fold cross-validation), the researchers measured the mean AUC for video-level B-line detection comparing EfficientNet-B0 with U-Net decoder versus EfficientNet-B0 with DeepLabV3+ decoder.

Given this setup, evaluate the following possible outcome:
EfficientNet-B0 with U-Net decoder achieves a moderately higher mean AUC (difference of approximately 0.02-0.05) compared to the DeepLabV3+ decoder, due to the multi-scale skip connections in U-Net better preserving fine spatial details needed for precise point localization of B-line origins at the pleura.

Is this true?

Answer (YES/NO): NO